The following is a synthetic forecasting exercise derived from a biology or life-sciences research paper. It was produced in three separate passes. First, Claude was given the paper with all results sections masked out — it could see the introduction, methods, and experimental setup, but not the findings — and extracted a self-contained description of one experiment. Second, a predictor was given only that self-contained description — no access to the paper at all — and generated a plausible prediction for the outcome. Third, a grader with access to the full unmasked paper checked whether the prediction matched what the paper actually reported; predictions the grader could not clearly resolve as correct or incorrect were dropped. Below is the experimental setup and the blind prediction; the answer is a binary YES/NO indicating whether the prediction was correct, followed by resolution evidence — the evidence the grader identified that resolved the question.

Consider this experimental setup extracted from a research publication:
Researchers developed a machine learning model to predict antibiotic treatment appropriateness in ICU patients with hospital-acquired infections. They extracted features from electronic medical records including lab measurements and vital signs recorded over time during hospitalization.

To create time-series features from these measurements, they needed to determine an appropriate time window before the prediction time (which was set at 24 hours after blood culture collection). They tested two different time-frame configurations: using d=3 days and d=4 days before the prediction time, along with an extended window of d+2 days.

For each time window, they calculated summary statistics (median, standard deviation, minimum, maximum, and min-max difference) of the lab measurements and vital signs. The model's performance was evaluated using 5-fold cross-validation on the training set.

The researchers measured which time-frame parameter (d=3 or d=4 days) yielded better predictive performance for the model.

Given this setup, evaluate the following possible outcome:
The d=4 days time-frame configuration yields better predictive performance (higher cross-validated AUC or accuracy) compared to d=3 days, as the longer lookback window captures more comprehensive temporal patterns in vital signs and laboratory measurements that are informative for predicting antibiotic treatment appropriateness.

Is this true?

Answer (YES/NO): NO